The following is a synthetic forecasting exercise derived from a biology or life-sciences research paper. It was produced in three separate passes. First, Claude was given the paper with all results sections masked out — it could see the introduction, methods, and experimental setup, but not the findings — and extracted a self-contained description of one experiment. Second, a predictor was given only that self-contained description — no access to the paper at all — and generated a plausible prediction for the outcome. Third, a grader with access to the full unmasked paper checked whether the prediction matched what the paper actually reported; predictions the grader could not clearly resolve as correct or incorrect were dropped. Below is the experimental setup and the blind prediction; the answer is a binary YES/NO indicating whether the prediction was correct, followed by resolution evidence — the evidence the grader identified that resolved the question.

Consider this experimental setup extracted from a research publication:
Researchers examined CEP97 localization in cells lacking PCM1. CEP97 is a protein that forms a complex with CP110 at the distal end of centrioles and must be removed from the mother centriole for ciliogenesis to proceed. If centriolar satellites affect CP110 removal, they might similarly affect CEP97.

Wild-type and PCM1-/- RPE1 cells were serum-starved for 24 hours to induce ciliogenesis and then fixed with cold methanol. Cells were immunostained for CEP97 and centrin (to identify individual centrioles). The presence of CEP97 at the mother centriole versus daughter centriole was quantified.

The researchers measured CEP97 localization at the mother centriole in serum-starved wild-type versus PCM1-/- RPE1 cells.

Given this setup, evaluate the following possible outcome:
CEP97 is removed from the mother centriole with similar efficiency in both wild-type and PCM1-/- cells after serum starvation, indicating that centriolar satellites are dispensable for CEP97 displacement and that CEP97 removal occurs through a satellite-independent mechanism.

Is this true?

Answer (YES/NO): NO